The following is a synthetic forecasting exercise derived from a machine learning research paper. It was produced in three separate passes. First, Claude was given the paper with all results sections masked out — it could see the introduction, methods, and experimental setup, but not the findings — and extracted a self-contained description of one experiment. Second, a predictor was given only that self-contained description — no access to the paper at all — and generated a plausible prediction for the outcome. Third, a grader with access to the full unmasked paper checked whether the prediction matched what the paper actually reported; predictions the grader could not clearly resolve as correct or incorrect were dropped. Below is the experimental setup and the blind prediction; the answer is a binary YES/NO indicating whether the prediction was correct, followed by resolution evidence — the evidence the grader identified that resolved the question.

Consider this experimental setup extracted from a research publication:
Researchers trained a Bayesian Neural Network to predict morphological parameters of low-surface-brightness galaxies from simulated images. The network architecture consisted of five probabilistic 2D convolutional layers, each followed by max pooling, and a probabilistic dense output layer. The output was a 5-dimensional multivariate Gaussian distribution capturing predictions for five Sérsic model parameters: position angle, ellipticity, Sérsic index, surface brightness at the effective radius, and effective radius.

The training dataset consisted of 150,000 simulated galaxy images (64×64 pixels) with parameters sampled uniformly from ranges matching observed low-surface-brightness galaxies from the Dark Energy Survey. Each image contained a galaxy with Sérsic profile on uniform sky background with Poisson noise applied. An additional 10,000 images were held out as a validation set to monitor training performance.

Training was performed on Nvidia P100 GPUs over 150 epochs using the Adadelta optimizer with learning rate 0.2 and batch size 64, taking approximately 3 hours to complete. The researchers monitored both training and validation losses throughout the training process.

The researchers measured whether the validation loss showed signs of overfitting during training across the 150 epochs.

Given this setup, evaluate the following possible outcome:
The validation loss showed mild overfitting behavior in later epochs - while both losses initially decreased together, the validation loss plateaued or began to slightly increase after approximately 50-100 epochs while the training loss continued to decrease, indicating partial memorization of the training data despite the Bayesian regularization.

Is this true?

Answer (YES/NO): NO